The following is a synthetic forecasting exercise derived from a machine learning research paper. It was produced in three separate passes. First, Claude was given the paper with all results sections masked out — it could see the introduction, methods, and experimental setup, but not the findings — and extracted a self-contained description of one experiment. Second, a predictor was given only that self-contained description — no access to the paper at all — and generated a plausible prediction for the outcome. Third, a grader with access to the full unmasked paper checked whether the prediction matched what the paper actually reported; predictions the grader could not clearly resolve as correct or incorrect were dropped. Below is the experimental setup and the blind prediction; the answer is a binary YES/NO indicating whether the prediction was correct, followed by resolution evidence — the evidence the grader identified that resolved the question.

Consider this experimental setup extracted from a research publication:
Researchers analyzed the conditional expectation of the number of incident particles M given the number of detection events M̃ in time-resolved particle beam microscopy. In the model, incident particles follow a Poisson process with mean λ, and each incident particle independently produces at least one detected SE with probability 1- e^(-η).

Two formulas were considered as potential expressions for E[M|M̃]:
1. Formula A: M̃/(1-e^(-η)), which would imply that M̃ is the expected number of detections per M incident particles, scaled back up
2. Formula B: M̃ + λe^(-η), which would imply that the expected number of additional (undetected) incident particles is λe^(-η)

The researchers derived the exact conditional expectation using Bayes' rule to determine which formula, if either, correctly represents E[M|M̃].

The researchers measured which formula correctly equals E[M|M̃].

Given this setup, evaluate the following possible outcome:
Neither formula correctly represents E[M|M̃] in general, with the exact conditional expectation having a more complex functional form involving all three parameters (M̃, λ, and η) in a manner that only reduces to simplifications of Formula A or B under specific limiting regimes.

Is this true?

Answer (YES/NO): NO